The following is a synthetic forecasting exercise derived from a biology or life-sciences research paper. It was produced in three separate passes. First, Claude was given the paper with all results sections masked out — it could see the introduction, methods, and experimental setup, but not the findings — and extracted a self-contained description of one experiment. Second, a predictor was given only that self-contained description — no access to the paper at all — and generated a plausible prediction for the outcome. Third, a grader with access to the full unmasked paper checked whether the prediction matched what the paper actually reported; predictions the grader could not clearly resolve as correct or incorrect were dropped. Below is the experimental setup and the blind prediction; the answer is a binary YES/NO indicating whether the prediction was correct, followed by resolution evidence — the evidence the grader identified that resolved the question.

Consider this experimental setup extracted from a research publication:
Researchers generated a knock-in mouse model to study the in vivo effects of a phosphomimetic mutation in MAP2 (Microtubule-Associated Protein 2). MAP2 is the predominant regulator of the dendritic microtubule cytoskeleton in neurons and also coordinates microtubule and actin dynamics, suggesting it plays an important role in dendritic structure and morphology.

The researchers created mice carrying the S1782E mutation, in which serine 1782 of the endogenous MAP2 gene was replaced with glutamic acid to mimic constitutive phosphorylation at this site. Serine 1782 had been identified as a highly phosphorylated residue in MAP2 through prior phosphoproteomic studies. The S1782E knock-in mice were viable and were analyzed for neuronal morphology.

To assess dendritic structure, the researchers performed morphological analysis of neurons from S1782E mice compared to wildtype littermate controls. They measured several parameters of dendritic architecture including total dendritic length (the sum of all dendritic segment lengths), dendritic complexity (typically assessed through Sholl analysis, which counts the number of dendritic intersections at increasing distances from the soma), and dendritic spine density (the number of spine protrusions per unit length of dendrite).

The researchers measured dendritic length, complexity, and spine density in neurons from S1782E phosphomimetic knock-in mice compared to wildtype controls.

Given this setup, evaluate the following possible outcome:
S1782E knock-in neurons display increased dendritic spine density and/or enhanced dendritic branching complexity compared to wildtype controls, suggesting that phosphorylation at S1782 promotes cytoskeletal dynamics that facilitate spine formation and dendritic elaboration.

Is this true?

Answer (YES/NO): NO